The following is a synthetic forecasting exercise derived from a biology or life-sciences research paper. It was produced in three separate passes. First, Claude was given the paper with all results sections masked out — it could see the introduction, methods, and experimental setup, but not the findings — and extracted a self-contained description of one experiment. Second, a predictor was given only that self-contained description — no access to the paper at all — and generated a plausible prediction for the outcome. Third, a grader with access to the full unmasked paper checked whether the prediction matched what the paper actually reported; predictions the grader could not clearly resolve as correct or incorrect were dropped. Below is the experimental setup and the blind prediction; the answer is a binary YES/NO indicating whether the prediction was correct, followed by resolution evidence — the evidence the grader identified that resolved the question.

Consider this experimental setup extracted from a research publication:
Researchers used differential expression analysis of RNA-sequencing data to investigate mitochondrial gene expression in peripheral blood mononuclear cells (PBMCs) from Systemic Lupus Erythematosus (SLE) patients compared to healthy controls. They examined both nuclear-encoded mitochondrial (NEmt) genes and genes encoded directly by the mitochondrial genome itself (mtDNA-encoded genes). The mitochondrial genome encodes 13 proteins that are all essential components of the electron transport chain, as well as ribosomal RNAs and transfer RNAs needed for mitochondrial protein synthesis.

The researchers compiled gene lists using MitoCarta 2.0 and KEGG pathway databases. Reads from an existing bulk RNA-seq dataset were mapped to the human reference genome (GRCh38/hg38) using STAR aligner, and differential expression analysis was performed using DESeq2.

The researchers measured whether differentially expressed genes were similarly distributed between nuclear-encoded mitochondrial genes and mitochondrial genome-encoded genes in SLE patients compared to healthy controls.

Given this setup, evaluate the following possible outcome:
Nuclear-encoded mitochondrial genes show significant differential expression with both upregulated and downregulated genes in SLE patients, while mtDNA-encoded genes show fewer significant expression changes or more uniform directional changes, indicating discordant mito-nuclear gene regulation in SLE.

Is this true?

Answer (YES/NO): NO